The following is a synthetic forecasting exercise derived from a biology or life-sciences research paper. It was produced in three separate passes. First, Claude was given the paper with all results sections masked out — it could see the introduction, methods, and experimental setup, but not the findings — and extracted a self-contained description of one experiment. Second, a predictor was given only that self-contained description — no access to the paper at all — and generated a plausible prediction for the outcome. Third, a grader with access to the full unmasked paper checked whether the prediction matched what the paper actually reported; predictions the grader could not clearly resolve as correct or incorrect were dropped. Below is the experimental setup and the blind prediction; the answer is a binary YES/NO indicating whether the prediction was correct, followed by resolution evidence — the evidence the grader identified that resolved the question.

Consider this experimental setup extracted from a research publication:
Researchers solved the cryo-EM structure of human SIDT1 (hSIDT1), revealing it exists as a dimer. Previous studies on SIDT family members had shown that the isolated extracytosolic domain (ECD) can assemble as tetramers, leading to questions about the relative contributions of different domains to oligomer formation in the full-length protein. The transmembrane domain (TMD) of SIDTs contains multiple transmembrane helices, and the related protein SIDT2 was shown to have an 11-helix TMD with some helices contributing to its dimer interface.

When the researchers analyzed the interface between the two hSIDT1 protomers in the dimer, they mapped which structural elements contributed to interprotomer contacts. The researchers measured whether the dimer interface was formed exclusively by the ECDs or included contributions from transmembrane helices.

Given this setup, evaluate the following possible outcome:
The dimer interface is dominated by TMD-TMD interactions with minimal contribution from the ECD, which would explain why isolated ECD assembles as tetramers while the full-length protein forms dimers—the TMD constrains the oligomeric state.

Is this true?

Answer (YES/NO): NO